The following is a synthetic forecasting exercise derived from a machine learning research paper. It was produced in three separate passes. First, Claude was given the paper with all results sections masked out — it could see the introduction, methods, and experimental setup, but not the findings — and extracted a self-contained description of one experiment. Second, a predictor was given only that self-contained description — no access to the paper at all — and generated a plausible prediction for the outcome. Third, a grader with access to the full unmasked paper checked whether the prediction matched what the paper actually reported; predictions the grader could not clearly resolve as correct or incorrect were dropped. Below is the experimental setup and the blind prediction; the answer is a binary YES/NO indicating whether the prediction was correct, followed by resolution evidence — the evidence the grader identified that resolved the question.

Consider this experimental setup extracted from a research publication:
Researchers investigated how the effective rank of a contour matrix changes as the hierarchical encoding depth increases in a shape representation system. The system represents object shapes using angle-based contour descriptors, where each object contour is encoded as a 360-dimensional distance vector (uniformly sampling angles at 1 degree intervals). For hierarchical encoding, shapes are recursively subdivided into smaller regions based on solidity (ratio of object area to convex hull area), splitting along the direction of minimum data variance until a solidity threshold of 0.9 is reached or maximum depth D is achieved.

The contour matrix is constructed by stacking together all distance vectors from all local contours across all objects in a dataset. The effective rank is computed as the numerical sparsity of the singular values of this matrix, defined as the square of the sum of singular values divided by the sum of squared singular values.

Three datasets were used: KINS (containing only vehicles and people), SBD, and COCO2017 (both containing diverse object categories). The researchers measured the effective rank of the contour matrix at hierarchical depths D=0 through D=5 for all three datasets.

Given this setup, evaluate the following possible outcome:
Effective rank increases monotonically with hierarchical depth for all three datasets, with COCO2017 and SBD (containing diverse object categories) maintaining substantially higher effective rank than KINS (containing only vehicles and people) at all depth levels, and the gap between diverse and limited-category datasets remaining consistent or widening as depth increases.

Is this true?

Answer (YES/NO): NO